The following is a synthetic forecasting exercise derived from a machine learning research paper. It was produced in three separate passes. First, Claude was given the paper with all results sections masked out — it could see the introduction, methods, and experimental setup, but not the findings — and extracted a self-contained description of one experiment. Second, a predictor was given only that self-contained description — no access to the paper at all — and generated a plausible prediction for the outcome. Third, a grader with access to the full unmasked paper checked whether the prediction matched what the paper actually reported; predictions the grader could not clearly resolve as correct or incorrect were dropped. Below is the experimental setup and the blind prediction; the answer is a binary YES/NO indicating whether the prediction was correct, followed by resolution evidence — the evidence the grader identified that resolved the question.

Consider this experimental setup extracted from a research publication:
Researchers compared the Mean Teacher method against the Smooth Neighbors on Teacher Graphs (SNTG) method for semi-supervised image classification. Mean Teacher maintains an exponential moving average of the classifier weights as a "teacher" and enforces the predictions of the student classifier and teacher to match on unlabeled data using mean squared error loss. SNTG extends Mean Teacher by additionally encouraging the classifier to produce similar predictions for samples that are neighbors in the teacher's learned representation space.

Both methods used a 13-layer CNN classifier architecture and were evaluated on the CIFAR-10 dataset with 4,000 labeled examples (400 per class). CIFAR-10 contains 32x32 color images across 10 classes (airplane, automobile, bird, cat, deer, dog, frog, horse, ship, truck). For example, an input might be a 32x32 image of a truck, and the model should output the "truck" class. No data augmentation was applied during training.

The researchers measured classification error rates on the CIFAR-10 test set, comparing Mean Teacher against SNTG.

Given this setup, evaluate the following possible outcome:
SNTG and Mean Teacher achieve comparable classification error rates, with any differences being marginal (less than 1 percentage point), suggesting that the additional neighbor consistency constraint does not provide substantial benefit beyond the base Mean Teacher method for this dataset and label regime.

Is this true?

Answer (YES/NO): NO